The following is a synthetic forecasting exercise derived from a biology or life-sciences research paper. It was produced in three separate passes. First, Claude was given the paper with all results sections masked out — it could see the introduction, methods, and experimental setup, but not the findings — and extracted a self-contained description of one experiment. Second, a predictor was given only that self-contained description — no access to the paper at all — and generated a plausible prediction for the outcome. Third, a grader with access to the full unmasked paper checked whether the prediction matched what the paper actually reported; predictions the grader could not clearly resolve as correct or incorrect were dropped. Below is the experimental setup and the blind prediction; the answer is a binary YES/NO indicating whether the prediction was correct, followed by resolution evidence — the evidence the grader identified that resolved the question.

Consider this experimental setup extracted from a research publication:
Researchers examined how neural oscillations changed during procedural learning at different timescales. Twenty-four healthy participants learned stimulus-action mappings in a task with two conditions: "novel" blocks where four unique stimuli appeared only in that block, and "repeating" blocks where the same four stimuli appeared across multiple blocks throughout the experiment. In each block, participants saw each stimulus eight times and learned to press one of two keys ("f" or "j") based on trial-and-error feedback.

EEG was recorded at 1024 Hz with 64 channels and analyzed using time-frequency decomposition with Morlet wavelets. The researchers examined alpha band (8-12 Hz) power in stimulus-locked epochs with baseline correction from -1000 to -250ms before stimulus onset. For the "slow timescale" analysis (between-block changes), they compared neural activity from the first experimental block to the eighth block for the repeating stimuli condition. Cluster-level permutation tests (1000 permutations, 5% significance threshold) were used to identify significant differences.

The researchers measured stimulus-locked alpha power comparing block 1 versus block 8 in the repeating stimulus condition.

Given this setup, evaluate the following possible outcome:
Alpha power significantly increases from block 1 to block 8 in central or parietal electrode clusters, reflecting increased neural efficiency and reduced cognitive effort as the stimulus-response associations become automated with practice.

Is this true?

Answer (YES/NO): NO